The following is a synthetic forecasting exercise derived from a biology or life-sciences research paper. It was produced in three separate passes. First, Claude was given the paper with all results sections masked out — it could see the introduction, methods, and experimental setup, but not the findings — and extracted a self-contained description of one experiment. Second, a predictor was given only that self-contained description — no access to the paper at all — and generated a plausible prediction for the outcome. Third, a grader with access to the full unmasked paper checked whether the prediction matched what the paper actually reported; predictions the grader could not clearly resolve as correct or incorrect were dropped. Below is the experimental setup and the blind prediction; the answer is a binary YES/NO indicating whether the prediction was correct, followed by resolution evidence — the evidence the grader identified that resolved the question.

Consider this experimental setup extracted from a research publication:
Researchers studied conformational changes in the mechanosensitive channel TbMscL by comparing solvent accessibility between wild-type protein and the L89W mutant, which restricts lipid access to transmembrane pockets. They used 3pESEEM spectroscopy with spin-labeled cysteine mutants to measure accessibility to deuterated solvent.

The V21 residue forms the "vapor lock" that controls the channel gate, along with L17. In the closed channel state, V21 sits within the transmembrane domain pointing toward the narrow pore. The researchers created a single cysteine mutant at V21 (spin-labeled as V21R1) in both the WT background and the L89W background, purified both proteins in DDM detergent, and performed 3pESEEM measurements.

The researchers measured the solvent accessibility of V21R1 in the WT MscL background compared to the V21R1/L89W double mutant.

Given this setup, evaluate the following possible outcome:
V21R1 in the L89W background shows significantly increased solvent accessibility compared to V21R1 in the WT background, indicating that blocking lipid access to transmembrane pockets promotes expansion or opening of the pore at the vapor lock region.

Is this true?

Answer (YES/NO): YES